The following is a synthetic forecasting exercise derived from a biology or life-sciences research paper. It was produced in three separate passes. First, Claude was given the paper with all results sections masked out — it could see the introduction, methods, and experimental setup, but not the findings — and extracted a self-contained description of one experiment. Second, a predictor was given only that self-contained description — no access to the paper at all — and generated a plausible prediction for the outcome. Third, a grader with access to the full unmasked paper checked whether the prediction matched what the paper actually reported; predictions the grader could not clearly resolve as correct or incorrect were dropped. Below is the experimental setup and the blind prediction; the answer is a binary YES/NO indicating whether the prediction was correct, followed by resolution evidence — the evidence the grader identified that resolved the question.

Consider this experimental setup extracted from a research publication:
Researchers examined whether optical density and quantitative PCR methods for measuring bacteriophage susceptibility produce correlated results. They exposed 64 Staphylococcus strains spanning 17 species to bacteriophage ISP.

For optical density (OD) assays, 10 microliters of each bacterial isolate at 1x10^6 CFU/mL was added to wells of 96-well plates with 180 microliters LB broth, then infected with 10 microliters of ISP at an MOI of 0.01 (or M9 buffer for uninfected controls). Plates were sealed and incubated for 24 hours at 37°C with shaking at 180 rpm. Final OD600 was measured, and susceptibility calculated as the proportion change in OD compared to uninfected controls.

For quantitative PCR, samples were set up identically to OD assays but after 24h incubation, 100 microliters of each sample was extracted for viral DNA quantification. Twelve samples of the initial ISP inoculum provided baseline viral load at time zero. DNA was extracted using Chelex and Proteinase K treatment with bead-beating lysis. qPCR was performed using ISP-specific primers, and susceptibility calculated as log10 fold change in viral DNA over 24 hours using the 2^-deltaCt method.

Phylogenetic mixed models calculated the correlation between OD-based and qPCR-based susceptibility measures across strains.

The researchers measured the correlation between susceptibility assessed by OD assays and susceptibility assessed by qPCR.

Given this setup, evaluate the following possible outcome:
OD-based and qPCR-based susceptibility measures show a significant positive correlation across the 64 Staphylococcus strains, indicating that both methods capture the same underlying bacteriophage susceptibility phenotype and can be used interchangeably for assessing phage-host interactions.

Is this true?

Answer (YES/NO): YES